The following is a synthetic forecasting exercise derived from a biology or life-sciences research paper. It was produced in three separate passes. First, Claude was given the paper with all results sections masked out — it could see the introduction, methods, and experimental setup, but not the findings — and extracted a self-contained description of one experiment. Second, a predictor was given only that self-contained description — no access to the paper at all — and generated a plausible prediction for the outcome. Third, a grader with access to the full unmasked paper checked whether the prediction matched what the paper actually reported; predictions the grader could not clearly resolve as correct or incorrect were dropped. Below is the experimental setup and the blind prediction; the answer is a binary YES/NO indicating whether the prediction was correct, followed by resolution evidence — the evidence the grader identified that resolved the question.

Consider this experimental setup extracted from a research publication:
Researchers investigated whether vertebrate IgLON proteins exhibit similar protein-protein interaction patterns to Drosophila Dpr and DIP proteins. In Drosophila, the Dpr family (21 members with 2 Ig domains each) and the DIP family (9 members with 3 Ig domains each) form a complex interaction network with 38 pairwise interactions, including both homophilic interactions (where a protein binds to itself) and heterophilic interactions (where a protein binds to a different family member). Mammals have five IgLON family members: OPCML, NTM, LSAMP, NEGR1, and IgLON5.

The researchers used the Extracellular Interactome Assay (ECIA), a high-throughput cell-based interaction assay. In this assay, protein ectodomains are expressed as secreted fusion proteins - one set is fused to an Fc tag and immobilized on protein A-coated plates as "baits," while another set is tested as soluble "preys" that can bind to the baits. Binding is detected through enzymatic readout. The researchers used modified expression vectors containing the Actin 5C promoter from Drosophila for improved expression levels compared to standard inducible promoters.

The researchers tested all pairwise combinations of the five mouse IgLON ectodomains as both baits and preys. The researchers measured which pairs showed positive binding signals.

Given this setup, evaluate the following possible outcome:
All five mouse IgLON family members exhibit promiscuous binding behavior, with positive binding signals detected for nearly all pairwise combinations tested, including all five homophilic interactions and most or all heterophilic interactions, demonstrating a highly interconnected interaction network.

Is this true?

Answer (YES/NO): YES